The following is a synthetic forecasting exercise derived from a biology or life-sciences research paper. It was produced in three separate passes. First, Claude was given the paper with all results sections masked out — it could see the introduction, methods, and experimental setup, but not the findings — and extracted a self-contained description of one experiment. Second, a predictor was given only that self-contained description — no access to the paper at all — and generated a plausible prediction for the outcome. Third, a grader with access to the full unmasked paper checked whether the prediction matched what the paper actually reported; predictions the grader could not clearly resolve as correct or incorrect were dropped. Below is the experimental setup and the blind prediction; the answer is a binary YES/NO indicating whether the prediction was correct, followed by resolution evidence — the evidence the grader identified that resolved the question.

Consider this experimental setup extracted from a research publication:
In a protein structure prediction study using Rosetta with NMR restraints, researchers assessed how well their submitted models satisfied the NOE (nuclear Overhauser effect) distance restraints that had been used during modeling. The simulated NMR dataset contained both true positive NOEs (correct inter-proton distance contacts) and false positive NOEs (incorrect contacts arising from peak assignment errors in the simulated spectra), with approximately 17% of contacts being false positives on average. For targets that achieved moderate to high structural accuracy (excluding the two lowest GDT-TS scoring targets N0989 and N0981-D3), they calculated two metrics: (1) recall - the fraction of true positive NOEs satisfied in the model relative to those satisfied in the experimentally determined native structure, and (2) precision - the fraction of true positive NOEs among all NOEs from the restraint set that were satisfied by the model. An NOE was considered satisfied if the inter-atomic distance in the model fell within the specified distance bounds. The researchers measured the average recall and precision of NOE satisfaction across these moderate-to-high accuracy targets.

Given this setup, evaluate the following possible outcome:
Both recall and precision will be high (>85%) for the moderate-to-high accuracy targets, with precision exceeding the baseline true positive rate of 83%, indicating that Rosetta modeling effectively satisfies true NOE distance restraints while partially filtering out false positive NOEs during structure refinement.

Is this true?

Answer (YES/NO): YES